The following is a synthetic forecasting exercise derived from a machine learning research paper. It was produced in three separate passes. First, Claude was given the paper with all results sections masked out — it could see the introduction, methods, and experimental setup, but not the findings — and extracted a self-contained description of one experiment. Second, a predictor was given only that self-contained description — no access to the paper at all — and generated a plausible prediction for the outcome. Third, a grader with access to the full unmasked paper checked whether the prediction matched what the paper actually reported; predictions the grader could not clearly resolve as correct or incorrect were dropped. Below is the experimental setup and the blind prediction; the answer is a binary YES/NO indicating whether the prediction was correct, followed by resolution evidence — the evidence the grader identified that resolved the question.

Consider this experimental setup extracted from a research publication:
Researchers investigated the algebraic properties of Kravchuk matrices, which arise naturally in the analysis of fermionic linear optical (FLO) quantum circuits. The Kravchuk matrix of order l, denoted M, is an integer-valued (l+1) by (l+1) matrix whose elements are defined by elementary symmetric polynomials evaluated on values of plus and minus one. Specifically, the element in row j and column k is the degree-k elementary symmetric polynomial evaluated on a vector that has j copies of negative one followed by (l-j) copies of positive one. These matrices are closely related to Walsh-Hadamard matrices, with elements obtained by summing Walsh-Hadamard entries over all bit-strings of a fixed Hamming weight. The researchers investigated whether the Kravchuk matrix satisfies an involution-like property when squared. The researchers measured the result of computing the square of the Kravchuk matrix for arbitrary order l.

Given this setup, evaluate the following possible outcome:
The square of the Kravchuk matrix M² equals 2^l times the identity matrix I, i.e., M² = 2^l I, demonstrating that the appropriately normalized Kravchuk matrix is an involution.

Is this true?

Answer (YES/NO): YES